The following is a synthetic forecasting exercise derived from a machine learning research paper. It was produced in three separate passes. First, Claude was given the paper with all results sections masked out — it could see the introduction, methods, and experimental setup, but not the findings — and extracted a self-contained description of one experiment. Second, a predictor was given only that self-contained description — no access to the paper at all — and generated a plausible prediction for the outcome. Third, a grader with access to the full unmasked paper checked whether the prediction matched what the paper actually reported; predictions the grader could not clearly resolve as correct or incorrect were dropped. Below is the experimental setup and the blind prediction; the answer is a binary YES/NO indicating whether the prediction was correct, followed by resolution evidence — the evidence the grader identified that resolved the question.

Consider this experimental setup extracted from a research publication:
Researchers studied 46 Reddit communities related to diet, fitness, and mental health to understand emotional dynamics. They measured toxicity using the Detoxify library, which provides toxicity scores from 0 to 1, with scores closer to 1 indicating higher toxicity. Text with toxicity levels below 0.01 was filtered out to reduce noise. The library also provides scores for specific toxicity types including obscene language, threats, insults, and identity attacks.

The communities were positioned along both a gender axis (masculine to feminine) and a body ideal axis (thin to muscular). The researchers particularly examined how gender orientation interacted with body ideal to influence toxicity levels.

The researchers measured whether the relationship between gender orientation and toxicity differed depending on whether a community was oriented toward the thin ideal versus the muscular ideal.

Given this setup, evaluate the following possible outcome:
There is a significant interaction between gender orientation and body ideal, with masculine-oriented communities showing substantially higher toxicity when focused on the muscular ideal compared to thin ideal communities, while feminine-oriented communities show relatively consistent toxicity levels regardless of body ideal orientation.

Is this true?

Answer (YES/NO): NO